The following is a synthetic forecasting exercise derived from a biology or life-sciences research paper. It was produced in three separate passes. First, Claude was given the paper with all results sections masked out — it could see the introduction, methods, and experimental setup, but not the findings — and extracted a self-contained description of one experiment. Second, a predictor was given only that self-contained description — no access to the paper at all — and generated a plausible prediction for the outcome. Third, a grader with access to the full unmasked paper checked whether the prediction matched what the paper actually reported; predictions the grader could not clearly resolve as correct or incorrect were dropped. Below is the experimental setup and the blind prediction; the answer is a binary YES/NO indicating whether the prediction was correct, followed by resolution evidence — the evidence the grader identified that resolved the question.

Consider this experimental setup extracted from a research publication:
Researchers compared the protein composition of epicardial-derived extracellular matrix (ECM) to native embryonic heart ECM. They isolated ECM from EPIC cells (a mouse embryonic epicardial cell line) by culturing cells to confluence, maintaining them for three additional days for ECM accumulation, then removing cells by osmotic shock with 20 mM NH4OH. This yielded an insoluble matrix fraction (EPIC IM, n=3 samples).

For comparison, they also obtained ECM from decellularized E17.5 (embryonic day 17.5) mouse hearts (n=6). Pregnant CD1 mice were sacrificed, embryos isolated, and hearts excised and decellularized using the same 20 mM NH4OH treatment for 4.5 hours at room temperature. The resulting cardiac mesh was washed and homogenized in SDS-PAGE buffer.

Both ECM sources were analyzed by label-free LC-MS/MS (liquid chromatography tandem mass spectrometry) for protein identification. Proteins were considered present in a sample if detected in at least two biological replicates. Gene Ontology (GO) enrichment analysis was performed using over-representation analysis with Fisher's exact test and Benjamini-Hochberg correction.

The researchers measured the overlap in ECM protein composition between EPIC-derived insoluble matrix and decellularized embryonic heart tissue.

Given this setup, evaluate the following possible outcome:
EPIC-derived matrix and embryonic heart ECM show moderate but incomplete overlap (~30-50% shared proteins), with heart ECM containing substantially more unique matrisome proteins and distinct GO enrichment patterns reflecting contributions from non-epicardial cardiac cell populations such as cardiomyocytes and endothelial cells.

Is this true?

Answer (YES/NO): NO